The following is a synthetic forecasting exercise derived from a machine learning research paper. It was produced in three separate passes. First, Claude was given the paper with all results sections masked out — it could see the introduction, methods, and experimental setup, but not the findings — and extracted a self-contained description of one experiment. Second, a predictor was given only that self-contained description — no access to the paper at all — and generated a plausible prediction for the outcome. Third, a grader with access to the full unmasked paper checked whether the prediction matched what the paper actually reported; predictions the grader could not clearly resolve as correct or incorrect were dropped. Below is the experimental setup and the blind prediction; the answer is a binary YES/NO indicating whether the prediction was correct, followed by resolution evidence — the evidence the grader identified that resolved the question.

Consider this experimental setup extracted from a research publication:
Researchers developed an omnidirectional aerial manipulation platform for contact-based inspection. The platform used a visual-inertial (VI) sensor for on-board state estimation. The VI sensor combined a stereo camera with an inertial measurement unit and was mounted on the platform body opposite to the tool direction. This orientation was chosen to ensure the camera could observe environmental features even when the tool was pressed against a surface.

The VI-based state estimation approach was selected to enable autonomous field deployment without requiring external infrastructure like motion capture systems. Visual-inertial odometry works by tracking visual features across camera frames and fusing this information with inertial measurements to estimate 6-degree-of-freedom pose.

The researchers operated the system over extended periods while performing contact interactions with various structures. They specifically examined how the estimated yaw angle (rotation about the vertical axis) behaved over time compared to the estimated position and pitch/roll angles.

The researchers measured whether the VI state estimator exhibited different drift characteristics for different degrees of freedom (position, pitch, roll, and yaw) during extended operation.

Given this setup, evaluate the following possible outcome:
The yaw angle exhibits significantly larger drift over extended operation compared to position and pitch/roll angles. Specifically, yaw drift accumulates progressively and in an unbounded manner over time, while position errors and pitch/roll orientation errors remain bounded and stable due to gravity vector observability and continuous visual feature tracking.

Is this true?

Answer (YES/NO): NO